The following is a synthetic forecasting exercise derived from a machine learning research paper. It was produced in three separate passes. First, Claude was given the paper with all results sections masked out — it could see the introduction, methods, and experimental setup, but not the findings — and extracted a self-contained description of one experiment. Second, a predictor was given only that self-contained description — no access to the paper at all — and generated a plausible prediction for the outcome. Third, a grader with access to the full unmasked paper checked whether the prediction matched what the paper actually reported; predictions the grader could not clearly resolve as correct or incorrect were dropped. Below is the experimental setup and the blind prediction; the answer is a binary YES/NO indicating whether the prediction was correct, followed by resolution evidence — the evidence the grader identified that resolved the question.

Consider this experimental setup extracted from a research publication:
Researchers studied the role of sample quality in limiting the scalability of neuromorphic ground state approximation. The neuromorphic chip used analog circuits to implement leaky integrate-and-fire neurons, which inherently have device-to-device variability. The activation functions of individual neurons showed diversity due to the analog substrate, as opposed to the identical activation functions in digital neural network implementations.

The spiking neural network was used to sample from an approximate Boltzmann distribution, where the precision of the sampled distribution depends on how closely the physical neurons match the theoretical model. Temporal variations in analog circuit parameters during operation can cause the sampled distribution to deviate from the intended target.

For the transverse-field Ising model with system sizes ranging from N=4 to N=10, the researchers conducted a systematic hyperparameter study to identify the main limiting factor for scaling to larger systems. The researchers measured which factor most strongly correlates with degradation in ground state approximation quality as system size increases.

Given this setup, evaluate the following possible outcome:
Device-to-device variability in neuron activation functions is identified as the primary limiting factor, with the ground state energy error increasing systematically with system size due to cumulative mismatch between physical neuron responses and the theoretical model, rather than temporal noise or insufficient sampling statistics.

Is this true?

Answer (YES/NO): NO